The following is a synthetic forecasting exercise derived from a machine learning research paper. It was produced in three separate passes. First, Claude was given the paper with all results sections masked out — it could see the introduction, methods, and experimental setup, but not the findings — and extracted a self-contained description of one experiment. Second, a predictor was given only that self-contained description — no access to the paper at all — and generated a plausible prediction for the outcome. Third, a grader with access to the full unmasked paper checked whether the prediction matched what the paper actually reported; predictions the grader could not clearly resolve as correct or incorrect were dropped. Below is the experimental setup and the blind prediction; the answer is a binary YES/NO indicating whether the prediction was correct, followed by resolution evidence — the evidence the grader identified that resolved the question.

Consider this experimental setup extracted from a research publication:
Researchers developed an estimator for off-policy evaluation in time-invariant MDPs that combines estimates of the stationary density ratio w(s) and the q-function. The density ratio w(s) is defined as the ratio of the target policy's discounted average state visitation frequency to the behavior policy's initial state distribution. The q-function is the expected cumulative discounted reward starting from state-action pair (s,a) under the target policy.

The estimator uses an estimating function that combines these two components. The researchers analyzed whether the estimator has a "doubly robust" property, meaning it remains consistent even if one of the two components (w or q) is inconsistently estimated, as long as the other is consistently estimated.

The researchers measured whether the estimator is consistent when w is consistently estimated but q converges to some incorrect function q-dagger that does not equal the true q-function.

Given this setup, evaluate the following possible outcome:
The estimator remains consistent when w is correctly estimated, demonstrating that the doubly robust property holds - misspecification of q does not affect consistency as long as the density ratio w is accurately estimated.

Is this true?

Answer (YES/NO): YES